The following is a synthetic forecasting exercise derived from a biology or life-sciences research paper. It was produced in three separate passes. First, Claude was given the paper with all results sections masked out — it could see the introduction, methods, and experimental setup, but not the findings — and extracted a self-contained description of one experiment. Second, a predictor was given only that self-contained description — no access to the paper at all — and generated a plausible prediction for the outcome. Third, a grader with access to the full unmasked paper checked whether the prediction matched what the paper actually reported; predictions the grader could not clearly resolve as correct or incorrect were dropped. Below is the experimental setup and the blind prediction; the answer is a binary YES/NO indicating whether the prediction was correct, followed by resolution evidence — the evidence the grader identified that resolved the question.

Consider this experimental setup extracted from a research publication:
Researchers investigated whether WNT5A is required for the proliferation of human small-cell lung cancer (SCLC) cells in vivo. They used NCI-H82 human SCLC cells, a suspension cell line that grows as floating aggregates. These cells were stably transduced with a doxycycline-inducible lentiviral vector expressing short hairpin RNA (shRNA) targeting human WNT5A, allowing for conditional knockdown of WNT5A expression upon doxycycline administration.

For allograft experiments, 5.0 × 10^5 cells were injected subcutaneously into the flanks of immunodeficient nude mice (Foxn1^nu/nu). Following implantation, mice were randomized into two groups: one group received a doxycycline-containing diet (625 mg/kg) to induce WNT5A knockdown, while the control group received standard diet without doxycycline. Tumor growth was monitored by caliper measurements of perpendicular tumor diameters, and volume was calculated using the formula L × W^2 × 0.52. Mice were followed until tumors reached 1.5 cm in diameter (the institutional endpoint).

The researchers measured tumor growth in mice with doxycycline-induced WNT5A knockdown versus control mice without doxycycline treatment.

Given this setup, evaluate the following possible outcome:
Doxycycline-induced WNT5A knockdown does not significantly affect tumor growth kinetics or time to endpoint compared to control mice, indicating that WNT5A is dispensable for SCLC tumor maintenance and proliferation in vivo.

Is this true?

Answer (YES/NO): NO